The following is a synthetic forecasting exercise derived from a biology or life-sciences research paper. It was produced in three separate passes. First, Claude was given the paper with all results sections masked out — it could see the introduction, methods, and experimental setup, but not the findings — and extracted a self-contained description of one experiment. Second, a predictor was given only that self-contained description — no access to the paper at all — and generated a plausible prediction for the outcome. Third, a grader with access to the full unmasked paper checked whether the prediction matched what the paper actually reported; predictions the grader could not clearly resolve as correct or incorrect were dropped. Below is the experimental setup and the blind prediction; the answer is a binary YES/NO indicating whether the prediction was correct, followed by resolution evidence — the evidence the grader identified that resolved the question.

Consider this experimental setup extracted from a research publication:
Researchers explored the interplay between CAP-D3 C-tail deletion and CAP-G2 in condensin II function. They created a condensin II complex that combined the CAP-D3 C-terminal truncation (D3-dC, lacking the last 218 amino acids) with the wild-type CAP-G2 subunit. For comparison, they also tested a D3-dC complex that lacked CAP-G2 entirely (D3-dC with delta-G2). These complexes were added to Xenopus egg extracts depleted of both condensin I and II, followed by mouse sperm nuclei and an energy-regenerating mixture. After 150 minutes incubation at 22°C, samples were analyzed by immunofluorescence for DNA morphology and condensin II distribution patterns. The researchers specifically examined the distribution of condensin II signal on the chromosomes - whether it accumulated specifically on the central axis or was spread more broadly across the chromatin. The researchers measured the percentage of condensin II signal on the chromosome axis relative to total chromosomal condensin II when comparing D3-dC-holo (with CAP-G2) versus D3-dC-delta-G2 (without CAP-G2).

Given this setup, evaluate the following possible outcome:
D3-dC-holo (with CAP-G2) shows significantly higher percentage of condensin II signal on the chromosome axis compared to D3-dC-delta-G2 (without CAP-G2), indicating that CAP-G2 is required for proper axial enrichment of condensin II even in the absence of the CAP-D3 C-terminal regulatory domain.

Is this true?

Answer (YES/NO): NO